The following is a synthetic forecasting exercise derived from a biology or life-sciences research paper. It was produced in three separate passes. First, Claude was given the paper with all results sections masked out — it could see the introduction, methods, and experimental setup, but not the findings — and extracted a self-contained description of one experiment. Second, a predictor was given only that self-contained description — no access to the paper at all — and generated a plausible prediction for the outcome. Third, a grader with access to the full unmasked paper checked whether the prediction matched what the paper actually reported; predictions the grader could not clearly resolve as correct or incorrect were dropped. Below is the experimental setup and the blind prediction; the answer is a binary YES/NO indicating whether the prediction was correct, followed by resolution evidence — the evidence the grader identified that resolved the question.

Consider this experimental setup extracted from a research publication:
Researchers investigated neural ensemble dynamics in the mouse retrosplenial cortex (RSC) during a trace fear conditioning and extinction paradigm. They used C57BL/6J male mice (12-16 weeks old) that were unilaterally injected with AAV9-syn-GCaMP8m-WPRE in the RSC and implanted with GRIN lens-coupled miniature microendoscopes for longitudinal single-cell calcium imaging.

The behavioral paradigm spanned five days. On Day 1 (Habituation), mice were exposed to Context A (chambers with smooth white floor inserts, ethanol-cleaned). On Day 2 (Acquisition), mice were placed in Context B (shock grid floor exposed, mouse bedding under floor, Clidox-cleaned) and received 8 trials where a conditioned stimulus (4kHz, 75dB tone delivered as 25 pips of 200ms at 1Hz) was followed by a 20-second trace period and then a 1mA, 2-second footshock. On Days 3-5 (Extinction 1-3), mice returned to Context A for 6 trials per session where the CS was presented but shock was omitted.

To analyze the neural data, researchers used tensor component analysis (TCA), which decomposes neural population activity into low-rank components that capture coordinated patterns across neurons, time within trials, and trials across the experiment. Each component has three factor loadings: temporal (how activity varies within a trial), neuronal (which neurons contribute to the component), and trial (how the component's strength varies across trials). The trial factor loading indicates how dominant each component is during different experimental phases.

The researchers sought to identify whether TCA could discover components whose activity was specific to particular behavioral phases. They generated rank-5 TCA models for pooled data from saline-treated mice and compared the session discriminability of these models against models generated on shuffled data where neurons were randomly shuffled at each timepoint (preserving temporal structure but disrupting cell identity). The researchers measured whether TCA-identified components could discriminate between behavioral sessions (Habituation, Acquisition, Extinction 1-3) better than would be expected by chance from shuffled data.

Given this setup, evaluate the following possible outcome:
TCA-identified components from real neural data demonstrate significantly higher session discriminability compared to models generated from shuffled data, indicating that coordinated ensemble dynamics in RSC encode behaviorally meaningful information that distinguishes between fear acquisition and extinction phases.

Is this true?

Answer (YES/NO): YES